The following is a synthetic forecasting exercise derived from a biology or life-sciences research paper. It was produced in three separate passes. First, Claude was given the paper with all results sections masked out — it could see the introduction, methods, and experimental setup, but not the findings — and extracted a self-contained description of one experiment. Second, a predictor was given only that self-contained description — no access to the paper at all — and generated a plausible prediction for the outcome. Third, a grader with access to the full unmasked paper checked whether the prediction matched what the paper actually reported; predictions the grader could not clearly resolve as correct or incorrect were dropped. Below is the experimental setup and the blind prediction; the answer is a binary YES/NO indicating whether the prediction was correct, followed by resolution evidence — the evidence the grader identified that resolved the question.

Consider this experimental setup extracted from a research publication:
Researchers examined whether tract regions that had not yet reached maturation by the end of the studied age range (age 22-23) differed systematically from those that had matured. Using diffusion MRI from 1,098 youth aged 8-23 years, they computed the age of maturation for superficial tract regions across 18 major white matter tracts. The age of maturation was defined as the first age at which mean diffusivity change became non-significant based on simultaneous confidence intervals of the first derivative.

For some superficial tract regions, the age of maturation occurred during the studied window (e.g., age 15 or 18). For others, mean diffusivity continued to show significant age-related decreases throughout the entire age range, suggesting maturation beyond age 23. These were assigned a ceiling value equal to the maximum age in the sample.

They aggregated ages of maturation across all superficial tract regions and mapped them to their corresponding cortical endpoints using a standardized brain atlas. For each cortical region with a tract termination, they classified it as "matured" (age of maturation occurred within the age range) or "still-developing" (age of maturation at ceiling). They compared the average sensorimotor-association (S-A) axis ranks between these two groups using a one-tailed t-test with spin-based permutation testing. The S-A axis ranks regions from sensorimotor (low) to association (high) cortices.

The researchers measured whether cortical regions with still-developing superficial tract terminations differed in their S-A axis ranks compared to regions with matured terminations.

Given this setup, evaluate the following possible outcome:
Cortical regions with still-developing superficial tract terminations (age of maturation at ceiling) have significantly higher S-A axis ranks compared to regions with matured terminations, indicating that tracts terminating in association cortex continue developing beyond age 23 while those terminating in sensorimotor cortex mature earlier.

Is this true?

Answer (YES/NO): YES